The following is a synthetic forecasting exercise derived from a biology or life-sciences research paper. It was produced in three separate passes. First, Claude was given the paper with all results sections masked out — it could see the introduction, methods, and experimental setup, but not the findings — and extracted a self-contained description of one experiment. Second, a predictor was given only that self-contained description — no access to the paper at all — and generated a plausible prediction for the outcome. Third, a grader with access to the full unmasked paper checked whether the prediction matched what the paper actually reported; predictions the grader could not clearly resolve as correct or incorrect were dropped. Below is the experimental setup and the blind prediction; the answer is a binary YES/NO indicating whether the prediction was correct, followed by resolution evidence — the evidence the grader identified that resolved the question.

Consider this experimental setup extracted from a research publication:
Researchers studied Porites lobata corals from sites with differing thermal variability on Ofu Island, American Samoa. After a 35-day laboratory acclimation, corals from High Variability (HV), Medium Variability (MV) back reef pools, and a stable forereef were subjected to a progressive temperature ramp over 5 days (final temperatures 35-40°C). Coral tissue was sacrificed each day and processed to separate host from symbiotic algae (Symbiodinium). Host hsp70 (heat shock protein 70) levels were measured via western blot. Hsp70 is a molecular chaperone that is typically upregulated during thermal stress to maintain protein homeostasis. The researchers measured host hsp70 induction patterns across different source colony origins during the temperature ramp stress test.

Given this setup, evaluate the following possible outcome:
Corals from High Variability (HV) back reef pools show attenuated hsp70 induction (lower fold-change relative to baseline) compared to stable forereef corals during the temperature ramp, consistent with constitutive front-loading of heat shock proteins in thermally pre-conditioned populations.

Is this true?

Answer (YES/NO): NO